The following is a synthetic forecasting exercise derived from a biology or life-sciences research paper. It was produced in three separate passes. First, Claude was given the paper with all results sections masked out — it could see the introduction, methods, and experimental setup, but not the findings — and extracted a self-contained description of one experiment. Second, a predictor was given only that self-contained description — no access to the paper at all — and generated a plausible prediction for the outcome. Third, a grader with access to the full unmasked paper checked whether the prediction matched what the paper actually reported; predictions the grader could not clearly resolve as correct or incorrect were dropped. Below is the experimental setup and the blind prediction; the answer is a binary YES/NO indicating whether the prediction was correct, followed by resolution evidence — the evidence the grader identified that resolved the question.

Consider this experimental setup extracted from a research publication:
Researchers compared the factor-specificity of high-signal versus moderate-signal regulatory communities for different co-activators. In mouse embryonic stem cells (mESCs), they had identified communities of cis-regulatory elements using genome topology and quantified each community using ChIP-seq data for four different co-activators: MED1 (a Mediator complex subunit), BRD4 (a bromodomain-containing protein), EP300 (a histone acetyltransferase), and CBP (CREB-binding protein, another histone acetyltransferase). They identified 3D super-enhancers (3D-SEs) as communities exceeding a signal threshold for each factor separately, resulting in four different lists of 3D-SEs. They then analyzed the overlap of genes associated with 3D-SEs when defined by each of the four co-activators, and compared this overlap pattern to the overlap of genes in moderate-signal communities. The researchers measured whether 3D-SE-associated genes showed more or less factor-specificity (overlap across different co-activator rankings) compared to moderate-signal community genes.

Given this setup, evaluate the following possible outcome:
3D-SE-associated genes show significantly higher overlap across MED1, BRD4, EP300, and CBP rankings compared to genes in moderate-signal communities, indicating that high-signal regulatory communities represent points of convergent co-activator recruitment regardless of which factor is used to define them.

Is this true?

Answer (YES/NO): NO